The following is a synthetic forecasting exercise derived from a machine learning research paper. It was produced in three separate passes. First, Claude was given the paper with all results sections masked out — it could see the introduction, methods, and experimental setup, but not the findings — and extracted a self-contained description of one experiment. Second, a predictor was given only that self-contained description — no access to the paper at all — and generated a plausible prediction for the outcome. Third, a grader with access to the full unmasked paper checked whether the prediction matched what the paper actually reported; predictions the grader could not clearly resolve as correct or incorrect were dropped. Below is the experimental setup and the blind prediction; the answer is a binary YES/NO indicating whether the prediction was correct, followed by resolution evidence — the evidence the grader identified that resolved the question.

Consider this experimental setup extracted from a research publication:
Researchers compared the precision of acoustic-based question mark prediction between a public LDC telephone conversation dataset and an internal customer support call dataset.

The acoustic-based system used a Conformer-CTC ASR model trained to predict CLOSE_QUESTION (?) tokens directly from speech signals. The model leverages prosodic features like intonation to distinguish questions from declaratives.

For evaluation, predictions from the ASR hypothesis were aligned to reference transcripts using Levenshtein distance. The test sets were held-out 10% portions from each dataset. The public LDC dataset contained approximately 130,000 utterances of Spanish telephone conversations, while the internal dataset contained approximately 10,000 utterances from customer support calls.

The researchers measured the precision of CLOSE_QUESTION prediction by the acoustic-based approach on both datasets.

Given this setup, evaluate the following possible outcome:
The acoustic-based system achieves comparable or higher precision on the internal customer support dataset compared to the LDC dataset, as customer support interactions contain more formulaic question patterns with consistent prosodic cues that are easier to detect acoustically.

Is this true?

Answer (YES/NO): YES